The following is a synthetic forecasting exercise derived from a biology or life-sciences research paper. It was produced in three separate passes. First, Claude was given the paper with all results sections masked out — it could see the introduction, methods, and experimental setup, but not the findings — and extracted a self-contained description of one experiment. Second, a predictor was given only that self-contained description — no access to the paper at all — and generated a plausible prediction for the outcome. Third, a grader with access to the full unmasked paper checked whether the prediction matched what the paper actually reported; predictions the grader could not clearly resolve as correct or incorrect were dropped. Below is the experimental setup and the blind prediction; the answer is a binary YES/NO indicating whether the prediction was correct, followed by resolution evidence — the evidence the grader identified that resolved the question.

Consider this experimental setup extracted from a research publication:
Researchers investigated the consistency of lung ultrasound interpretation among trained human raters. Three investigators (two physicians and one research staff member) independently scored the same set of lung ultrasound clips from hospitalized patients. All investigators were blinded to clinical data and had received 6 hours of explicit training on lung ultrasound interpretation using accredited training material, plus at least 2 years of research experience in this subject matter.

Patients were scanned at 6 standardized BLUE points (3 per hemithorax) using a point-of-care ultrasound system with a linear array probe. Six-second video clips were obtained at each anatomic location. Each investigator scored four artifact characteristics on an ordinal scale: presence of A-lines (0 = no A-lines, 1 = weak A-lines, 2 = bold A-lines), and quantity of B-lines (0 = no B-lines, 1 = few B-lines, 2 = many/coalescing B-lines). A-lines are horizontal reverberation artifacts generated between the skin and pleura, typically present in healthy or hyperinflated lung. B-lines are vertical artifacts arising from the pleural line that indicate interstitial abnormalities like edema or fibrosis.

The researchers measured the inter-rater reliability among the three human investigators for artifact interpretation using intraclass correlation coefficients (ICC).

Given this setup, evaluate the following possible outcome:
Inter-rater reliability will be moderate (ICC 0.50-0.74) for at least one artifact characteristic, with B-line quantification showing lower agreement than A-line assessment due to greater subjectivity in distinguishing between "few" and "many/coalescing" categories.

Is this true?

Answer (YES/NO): YES